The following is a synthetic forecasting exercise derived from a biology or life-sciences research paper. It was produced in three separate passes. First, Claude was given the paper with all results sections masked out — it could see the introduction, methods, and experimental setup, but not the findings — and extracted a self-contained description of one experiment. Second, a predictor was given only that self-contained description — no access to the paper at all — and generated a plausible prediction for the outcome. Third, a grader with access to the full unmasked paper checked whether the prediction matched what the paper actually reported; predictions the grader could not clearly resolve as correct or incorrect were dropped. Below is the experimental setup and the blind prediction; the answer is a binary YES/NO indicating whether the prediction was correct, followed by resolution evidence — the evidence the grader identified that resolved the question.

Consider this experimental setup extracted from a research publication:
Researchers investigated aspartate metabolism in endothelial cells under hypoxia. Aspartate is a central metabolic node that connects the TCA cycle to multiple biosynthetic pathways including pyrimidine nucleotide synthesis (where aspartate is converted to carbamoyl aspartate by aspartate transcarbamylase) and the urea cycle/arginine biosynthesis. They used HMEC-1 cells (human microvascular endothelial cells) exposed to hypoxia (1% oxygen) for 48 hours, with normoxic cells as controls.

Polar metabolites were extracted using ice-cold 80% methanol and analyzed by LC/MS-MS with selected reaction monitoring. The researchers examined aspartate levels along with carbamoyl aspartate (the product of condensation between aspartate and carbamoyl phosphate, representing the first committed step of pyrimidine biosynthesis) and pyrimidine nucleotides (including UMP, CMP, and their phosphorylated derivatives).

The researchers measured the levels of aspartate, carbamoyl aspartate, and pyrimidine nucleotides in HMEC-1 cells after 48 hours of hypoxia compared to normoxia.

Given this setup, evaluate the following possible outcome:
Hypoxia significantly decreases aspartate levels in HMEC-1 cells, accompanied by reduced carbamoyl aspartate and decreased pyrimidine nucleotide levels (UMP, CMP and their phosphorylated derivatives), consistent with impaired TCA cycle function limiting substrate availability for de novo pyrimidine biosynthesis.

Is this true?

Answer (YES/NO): YES